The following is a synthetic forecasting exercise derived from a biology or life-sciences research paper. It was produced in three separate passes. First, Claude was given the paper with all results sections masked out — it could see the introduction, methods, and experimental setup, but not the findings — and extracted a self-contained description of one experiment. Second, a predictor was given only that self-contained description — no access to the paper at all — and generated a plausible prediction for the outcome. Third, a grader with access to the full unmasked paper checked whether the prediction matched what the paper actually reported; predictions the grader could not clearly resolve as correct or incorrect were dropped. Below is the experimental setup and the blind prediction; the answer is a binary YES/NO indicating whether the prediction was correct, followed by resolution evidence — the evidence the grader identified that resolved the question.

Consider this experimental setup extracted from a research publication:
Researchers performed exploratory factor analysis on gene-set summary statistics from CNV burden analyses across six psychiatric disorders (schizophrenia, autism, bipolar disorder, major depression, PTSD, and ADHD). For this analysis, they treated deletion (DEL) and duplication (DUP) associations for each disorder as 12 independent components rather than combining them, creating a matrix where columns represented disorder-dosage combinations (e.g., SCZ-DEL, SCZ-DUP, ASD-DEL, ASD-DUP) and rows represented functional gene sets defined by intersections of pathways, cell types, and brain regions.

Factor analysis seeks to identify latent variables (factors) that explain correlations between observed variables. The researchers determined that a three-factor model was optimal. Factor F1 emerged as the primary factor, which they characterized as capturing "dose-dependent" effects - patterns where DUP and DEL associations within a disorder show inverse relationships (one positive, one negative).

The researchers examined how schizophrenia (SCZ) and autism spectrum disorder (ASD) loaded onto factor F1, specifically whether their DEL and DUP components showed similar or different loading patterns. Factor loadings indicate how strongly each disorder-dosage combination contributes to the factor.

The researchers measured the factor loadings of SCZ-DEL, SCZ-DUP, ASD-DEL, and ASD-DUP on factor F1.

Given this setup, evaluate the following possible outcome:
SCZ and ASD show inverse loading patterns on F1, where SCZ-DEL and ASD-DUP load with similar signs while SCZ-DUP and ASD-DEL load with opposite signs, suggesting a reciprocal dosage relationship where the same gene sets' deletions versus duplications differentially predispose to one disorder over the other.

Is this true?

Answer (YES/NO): NO